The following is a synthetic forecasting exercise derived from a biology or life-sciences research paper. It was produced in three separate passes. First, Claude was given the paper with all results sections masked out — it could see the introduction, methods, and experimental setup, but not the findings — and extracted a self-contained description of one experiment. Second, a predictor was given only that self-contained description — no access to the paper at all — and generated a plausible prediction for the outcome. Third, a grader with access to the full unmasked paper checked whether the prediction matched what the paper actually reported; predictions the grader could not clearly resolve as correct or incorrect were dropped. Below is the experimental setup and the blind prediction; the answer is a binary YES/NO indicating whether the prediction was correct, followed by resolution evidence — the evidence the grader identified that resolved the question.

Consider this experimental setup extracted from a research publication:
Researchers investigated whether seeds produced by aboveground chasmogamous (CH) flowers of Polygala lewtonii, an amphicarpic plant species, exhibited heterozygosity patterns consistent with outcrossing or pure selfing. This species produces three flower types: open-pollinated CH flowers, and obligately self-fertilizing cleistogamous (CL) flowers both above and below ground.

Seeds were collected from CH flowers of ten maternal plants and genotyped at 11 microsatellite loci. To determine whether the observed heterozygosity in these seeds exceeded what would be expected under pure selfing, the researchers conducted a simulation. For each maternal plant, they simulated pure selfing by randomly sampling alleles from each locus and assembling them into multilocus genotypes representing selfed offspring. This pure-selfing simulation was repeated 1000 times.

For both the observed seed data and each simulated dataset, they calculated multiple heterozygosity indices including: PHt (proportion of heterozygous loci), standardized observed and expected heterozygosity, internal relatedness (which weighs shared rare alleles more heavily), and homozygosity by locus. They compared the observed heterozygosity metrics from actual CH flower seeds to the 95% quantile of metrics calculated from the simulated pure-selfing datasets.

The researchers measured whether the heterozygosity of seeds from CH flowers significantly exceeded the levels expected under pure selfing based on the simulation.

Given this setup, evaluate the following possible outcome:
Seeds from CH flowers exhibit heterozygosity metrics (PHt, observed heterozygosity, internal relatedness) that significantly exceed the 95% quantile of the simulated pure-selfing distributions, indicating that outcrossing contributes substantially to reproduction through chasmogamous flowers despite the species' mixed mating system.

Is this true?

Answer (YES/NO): NO